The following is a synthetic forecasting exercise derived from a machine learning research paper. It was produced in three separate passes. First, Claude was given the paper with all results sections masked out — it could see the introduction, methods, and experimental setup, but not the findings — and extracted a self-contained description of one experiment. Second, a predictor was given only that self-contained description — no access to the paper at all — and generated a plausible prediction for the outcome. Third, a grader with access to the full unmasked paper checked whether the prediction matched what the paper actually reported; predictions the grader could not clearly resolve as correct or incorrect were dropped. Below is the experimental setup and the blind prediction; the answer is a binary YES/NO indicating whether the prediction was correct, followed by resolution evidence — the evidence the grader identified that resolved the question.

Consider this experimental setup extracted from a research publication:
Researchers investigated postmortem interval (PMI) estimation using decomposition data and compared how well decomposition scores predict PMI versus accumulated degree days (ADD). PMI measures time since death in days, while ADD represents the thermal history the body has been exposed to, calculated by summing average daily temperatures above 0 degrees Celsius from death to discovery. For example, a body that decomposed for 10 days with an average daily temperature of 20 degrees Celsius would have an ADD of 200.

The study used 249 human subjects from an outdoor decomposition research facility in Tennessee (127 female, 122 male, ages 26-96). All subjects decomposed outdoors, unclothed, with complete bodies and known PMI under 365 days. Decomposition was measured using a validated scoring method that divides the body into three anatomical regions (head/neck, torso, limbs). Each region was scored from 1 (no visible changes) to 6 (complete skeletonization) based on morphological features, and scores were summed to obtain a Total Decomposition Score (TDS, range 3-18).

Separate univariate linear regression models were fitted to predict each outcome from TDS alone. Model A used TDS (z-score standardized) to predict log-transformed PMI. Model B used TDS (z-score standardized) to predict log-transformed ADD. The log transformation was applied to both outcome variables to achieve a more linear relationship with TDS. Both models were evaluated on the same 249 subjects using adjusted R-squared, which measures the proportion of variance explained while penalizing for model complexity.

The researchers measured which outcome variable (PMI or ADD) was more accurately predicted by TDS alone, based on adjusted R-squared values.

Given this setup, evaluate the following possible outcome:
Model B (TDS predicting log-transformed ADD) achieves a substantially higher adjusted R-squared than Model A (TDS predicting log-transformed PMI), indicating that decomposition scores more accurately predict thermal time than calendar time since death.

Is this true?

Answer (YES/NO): YES